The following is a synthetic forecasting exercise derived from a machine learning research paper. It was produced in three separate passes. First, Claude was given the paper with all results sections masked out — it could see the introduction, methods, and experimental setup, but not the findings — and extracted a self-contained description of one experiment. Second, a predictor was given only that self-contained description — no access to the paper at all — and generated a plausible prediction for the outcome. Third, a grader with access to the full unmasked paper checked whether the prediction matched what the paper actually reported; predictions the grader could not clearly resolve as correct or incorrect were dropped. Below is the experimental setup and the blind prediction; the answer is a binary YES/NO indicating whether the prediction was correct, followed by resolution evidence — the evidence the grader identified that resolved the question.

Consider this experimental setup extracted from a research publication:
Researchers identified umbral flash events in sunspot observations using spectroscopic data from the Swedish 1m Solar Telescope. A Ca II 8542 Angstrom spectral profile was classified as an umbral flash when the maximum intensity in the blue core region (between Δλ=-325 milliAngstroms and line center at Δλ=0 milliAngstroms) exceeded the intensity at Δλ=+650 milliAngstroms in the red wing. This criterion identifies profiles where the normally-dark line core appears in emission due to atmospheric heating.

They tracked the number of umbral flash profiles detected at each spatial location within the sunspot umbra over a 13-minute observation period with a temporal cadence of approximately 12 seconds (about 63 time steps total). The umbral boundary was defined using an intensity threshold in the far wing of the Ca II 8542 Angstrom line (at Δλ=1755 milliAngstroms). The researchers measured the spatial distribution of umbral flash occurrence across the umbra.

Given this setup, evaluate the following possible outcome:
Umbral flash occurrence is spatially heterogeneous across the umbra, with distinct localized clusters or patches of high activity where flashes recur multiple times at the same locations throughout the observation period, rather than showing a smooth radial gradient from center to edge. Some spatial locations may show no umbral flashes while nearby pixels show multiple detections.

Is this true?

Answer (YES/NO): YES